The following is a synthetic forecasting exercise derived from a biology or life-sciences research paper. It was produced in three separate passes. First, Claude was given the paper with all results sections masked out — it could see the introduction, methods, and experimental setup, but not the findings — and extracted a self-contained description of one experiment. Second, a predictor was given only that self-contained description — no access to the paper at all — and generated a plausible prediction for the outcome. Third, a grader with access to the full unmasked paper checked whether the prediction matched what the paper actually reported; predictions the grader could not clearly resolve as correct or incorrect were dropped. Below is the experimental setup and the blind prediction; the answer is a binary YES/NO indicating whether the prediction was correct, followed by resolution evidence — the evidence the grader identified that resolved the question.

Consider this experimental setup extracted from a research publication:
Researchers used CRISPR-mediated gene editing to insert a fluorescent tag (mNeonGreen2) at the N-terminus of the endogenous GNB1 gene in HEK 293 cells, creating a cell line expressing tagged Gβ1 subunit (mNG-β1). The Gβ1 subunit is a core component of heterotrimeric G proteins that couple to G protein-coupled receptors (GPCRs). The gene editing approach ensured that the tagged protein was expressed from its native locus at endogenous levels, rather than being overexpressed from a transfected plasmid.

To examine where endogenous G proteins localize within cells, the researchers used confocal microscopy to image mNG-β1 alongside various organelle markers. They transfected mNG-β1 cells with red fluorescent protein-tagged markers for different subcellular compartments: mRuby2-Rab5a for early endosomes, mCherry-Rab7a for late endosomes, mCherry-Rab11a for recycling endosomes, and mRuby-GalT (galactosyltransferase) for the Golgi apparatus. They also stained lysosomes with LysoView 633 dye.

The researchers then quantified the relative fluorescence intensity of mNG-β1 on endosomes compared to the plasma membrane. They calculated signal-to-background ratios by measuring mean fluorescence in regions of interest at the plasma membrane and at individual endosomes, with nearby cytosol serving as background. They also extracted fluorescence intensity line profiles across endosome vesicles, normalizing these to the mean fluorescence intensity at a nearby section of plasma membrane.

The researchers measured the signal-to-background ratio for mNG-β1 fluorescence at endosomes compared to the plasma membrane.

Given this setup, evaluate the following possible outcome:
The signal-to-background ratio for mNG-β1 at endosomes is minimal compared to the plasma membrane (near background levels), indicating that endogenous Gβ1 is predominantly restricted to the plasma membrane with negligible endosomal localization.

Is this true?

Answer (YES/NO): NO